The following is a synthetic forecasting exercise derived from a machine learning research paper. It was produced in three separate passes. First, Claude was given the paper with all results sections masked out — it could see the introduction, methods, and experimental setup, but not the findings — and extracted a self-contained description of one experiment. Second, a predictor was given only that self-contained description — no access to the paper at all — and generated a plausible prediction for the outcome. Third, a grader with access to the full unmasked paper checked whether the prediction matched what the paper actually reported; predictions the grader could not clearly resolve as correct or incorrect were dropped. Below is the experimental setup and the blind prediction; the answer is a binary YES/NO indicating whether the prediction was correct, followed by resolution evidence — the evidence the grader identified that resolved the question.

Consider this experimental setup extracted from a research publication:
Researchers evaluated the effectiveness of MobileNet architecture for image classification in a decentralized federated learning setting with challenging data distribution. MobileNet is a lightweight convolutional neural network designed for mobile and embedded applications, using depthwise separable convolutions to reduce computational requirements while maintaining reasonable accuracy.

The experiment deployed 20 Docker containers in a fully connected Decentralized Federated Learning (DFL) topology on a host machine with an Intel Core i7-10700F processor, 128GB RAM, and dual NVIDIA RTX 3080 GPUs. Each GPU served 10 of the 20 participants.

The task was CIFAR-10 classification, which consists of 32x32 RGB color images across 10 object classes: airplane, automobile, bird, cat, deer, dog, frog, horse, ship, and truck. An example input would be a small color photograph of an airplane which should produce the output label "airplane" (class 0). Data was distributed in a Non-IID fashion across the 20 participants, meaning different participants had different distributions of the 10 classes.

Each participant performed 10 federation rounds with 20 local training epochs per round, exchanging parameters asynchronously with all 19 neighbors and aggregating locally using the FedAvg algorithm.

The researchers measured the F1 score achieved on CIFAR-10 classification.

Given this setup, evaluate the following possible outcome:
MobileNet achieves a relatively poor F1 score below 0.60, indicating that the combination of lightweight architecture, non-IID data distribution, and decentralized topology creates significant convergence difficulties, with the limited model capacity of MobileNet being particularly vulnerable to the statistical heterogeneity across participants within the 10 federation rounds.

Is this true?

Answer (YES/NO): NO